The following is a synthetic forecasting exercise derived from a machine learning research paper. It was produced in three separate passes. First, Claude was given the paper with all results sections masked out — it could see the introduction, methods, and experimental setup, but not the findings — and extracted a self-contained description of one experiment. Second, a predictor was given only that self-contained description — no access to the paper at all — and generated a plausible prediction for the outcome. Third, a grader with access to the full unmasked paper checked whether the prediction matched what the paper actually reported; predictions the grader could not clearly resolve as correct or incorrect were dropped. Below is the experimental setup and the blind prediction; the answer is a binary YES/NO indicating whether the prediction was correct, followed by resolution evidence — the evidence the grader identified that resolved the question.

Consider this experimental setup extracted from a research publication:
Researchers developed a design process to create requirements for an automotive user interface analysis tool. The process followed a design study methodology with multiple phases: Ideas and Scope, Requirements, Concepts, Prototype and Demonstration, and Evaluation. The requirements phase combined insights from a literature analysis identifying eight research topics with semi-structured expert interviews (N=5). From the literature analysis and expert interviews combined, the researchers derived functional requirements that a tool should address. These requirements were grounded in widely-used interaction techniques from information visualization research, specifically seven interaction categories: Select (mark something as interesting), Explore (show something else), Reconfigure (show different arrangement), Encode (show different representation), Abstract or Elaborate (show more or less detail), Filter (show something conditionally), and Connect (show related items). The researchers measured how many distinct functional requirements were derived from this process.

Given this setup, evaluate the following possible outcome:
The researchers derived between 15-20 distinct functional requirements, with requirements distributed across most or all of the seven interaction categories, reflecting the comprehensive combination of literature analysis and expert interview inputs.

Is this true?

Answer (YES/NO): NO